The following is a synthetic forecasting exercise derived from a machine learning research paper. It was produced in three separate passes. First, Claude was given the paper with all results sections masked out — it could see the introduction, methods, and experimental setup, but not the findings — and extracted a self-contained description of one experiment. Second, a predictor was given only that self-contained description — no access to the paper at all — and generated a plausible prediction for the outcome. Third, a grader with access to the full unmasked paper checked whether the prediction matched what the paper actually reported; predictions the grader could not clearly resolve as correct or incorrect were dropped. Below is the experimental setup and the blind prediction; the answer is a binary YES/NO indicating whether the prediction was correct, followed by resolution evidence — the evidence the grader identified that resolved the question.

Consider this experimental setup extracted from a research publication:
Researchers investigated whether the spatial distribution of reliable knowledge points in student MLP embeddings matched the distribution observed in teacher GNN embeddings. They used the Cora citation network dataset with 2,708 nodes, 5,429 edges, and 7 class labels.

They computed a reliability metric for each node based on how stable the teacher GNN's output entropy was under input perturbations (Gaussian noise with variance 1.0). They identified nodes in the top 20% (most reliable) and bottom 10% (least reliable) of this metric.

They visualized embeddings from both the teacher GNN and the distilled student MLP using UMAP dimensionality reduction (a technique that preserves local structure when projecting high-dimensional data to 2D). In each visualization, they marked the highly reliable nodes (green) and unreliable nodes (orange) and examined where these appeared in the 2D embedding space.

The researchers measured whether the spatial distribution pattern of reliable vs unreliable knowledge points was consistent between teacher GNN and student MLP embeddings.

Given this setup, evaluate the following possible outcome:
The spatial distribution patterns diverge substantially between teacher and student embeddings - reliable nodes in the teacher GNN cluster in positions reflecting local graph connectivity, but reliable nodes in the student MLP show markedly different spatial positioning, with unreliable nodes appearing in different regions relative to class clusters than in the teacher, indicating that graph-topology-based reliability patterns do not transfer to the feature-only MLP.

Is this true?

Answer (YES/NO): NO